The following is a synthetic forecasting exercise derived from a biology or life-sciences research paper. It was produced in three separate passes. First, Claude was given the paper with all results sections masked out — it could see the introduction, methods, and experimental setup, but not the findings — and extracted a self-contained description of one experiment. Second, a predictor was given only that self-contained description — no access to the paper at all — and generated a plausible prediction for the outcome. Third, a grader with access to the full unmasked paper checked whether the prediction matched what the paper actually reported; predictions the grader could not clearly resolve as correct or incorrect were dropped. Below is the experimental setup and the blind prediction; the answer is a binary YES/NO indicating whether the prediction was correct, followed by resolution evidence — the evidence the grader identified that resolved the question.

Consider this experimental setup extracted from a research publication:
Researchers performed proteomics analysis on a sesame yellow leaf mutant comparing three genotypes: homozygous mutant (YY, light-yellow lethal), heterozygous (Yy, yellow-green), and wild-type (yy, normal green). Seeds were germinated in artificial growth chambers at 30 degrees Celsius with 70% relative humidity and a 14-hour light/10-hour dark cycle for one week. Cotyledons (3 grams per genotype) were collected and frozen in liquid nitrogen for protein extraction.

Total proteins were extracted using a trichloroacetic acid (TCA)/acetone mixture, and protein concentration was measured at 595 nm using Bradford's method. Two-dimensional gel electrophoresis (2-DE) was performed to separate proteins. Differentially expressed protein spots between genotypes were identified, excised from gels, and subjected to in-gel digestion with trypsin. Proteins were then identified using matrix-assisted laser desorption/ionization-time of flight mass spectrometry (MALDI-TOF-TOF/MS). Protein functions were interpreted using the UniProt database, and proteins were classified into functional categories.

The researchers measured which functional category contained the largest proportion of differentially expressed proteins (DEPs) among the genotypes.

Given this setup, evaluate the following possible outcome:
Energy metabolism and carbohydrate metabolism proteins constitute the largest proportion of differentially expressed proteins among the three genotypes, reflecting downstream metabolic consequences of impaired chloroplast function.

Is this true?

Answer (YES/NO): NO